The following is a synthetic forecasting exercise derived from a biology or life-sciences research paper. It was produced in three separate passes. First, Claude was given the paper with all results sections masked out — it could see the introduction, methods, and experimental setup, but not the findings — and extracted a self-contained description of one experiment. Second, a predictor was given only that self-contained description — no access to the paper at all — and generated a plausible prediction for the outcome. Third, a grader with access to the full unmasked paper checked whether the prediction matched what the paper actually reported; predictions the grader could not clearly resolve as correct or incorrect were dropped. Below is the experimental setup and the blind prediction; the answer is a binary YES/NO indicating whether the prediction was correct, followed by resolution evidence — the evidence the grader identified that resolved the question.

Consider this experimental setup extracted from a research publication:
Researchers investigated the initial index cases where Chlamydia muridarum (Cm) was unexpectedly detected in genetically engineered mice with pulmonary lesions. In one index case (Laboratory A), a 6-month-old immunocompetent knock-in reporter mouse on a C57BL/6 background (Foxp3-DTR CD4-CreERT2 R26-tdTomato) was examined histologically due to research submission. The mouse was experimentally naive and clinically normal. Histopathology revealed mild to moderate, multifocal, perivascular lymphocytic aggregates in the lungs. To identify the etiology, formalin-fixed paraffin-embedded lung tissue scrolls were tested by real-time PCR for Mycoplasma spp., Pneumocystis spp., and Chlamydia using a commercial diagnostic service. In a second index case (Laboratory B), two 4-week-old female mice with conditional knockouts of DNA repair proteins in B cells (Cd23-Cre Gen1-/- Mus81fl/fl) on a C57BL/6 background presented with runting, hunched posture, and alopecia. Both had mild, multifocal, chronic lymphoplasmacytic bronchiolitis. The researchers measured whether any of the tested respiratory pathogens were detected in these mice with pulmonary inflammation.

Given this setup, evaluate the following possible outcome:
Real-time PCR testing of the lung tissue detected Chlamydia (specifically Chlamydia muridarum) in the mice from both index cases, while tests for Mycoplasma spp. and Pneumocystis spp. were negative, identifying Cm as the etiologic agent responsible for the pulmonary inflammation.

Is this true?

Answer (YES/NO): YES